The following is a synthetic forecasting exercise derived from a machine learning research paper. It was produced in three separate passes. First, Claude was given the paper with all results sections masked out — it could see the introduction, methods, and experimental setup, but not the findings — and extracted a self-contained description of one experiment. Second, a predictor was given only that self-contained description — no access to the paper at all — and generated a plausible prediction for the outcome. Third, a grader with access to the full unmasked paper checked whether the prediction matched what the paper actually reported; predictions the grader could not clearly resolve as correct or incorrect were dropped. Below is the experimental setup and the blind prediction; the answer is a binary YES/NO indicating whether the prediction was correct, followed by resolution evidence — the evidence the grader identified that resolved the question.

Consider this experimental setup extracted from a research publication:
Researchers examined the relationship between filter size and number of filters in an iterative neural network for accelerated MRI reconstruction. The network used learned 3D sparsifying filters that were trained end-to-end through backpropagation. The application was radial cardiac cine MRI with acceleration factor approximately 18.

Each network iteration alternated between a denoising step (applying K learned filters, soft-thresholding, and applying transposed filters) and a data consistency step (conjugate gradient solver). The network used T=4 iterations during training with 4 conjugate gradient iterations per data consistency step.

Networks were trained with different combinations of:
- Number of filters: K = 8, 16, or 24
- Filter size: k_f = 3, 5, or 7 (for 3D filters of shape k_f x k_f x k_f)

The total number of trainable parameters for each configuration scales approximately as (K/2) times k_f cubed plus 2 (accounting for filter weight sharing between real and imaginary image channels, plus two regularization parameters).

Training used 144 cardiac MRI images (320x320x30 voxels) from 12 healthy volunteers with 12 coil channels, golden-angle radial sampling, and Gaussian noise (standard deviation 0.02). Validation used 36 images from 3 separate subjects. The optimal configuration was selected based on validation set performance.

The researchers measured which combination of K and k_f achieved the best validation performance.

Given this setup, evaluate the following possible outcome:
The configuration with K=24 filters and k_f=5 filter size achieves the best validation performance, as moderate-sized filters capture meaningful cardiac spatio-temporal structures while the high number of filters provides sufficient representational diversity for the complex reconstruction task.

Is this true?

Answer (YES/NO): NO